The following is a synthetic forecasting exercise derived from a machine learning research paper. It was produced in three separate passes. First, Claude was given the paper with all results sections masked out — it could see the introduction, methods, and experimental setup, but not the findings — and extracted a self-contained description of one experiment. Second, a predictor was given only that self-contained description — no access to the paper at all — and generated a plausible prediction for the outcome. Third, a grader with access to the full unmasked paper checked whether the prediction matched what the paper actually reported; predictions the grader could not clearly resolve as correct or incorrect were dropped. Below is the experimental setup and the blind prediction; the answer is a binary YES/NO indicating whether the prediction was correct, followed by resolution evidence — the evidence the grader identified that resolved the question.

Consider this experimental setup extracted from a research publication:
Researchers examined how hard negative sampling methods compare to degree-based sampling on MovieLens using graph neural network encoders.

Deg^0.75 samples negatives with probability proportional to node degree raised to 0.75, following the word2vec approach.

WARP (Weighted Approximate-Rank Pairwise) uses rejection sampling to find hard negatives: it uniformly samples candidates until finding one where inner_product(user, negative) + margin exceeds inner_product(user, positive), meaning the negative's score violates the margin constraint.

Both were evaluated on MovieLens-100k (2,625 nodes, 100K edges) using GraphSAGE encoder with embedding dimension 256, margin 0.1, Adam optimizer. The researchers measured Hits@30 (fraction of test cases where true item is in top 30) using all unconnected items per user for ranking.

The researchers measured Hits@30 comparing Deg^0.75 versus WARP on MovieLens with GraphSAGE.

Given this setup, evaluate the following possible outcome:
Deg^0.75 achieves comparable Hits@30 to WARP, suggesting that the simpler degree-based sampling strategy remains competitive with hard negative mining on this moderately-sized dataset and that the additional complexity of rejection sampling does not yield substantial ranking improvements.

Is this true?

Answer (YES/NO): NO